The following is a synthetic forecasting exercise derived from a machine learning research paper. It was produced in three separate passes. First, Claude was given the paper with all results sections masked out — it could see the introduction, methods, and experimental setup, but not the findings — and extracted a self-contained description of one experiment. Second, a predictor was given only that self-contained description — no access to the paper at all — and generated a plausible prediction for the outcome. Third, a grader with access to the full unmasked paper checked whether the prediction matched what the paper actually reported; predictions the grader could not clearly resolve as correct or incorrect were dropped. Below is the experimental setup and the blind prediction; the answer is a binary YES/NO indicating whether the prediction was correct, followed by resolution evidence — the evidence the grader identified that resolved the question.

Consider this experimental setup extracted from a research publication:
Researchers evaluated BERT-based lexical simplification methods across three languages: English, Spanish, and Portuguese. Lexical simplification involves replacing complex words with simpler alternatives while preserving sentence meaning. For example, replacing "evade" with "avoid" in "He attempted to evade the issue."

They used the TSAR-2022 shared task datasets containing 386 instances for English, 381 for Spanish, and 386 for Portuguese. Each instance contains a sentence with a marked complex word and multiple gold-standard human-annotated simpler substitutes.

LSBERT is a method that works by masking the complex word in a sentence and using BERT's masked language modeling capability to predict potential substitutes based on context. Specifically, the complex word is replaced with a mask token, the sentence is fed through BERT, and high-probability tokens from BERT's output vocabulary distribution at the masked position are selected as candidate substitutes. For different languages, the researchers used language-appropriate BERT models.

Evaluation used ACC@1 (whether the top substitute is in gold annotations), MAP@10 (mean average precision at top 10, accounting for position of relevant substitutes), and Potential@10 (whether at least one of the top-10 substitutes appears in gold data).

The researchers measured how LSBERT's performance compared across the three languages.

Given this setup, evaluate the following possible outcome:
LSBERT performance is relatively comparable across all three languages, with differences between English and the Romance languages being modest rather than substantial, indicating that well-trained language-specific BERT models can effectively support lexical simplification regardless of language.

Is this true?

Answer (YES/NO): NO